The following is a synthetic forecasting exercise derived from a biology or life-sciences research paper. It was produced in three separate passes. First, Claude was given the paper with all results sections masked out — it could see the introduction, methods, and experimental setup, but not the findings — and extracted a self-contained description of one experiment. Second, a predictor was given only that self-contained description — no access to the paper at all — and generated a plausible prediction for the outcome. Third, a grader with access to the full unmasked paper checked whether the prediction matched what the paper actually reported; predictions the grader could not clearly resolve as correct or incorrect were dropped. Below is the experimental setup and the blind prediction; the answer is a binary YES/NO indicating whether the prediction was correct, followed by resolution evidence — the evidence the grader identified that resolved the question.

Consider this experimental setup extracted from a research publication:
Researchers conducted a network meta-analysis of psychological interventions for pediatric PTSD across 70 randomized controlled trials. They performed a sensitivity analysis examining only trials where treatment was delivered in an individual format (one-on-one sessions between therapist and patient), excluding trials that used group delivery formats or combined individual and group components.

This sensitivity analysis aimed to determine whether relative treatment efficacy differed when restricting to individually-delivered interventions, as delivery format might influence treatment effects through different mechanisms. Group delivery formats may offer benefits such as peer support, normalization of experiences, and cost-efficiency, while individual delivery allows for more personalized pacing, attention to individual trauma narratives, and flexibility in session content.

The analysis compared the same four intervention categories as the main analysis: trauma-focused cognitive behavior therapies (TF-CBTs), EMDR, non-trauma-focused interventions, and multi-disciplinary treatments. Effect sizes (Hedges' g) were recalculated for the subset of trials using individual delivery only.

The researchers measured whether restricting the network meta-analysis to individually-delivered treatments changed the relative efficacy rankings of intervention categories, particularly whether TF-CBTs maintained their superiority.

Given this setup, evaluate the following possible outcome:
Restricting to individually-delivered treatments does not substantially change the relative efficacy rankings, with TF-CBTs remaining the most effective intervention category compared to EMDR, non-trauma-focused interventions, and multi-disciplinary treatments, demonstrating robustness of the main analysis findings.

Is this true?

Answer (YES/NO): YES